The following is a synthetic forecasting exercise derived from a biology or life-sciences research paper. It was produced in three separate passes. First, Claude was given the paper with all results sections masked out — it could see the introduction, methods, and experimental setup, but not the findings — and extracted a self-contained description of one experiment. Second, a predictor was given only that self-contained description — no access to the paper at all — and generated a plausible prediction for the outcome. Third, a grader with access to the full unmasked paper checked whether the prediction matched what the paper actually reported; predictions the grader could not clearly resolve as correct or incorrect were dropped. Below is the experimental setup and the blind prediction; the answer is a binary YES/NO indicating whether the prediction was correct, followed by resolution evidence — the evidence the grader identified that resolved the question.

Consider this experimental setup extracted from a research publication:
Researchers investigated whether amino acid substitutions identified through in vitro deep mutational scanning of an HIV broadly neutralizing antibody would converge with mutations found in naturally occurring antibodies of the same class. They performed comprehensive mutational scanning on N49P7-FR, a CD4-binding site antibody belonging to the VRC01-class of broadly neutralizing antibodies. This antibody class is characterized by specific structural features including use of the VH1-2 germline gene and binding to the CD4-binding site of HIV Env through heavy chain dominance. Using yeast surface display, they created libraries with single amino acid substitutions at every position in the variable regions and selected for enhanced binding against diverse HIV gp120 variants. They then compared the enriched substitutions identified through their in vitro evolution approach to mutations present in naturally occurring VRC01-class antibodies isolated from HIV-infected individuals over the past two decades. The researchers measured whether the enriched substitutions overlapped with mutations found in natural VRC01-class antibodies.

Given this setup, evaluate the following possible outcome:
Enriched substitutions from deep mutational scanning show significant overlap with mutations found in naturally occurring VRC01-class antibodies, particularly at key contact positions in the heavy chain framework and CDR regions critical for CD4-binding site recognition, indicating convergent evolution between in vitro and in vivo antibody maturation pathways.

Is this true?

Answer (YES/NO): YES